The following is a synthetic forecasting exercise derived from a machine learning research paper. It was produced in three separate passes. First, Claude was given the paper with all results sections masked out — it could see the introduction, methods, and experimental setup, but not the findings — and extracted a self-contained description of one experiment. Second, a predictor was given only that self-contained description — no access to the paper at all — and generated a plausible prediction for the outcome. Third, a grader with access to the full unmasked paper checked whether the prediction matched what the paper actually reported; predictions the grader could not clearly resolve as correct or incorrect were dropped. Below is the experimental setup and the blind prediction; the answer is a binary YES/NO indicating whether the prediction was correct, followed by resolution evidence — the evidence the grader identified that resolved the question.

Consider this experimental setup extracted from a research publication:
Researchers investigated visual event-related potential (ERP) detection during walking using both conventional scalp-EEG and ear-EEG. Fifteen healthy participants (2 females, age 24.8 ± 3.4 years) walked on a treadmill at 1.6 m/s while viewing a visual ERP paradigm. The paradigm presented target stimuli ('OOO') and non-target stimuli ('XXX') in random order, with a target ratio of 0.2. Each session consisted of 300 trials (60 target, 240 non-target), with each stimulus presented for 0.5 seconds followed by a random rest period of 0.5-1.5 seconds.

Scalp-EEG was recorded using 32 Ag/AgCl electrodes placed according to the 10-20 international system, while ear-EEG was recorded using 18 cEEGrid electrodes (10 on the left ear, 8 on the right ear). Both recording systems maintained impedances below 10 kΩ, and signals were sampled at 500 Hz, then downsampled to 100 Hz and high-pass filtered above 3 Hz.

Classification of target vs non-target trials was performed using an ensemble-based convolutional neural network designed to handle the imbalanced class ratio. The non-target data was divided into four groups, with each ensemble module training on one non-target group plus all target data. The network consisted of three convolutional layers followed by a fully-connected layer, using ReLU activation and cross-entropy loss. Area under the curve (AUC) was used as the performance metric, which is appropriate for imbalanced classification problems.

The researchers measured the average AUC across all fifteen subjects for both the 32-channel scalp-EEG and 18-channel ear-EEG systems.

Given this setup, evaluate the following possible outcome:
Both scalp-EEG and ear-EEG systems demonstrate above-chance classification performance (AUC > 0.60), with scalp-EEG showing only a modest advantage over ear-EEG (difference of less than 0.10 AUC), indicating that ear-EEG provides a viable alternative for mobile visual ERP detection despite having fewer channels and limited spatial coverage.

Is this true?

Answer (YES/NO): NO